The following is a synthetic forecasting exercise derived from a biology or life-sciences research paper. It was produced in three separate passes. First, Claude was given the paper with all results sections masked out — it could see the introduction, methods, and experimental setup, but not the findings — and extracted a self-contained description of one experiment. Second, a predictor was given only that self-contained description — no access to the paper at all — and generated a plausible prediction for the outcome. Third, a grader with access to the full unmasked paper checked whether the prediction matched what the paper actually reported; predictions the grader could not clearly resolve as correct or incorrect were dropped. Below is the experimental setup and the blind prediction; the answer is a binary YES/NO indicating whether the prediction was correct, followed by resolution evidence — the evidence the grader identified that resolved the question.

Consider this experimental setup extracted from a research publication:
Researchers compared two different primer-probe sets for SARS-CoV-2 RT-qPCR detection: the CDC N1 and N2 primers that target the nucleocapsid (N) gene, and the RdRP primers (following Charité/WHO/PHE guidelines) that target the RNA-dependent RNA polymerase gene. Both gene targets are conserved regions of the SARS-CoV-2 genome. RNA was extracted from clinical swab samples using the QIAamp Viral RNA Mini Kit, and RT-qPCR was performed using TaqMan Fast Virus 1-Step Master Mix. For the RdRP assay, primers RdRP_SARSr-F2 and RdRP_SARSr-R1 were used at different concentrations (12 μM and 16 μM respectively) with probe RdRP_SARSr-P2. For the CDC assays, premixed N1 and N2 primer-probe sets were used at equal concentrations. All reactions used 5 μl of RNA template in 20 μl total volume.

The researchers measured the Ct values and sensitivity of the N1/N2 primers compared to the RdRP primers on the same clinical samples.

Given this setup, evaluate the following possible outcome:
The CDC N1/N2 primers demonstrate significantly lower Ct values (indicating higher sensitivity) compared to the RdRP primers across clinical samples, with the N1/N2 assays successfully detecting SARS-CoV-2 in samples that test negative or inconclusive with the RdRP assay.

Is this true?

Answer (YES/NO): YES